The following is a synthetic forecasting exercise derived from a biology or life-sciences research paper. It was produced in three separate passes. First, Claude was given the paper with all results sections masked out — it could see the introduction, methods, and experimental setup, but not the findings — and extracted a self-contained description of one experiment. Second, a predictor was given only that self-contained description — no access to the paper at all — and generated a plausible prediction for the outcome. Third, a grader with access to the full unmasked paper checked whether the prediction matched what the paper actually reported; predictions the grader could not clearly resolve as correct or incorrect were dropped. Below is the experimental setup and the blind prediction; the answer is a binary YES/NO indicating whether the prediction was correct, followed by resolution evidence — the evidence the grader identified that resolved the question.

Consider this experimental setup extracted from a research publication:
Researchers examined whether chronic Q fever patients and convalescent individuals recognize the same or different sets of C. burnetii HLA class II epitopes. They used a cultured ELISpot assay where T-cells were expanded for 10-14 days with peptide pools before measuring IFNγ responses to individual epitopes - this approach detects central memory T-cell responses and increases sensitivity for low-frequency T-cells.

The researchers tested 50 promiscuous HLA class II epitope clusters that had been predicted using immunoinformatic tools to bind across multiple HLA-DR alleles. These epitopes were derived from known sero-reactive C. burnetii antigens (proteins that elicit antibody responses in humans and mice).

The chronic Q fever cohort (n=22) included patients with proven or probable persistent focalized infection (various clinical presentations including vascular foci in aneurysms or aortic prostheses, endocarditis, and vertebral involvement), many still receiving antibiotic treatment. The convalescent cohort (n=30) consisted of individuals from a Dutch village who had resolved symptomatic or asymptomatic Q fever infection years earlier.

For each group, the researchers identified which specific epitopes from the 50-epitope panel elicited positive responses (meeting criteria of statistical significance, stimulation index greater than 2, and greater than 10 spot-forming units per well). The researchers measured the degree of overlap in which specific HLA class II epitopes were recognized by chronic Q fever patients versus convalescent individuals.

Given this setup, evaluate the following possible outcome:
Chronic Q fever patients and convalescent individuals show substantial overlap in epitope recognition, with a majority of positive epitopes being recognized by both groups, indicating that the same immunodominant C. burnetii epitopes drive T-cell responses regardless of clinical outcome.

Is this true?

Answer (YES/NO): YES